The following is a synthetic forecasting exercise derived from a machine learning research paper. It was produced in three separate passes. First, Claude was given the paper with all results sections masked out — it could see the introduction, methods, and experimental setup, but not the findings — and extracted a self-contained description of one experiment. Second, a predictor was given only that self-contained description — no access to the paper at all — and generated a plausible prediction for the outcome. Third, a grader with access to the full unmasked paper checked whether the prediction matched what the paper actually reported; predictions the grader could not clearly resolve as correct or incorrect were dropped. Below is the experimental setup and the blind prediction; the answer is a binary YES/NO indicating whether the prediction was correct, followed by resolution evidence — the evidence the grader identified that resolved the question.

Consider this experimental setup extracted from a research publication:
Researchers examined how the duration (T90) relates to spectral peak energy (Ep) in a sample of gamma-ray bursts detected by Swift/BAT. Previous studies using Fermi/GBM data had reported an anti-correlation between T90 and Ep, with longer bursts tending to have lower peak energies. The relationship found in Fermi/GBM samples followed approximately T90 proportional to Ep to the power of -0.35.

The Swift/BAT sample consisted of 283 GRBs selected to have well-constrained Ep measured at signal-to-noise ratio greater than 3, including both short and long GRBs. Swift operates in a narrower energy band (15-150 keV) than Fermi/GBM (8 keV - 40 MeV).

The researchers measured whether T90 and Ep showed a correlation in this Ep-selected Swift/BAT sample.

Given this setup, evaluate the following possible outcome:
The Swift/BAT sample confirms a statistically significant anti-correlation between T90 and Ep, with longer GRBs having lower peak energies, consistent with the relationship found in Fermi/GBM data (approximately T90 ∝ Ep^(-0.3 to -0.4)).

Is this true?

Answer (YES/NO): NO